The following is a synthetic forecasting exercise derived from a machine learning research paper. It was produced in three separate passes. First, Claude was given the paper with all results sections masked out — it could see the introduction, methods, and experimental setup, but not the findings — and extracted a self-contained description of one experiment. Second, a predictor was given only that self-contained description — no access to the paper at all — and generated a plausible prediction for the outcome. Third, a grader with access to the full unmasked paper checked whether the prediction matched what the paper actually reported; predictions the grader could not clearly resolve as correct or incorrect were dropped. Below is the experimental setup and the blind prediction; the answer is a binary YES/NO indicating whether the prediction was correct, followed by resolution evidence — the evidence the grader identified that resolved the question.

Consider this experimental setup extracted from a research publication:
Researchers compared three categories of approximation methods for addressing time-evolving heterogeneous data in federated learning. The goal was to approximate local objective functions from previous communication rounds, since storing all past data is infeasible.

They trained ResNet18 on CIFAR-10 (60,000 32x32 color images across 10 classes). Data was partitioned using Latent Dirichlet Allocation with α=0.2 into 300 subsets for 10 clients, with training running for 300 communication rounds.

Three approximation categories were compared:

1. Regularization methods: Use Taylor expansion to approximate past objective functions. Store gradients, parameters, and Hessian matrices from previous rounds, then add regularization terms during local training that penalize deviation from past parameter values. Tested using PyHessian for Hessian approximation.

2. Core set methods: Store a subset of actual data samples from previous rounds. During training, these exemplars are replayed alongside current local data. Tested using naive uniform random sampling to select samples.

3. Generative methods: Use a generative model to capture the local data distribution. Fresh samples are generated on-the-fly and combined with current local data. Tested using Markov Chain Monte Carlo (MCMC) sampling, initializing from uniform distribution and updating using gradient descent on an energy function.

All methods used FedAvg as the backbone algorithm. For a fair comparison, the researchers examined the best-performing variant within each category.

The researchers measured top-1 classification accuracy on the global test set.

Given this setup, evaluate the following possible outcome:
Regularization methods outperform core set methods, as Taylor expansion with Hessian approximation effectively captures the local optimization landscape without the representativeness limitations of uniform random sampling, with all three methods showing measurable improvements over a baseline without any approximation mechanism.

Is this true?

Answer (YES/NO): NO